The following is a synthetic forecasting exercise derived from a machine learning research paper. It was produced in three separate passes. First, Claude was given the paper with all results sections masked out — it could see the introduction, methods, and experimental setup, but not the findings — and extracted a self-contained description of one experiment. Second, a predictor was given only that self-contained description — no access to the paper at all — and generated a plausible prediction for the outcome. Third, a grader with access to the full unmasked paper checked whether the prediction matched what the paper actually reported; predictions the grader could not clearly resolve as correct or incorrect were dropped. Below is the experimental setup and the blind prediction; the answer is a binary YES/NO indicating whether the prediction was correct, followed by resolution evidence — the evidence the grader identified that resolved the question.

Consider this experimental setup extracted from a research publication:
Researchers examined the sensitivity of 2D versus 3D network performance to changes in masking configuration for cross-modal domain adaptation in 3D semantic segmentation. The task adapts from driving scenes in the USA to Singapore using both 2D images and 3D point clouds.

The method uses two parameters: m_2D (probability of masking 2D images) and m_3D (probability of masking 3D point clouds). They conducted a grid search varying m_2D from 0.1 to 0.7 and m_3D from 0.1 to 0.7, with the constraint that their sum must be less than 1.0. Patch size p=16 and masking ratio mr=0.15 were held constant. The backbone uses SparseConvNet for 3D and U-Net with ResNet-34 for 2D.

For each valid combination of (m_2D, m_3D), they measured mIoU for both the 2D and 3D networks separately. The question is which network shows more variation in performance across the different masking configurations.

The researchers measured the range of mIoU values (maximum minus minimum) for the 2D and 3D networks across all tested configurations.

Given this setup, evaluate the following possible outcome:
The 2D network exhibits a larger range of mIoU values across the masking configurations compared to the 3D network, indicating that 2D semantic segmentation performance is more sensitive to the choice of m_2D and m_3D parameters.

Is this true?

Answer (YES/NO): NO